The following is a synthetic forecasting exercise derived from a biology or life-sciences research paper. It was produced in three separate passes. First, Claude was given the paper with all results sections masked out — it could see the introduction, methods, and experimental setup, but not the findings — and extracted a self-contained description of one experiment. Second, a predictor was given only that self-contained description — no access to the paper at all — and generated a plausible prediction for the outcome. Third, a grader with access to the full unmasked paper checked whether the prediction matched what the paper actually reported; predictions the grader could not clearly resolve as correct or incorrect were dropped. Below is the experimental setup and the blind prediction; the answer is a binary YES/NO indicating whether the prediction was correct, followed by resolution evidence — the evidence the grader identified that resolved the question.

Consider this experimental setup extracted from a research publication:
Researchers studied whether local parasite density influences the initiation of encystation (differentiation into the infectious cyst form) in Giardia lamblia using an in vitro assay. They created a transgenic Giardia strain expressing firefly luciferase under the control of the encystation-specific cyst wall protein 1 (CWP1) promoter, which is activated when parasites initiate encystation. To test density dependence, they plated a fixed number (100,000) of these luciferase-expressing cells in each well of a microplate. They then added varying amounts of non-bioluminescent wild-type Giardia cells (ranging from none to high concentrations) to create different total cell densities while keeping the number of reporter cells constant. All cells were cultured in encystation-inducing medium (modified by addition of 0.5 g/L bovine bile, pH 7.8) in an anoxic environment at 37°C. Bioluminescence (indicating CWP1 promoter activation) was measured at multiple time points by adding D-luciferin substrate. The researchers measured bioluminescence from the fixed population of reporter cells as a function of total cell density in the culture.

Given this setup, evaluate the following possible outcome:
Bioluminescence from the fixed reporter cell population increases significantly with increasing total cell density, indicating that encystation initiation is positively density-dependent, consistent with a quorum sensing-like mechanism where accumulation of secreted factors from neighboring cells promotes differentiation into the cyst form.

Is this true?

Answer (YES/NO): YES